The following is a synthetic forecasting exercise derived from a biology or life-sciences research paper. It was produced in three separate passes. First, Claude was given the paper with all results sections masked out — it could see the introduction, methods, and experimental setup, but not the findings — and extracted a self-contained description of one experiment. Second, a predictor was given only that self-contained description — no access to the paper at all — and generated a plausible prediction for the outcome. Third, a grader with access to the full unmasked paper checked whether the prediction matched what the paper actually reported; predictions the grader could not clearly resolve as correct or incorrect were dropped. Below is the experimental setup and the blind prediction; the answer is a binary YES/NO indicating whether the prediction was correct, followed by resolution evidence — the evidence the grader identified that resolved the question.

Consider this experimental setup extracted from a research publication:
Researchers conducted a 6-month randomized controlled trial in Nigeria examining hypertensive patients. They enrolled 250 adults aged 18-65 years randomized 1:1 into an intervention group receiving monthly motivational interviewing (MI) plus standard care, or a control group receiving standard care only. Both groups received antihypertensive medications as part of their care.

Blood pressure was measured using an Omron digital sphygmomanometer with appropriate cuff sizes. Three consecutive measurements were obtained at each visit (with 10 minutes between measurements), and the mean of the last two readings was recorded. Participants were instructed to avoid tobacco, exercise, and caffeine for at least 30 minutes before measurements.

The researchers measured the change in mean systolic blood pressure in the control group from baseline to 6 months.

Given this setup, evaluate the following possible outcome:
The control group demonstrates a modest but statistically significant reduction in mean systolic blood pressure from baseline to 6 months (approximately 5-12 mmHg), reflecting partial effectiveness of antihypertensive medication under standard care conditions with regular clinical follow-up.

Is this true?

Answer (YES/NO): YES